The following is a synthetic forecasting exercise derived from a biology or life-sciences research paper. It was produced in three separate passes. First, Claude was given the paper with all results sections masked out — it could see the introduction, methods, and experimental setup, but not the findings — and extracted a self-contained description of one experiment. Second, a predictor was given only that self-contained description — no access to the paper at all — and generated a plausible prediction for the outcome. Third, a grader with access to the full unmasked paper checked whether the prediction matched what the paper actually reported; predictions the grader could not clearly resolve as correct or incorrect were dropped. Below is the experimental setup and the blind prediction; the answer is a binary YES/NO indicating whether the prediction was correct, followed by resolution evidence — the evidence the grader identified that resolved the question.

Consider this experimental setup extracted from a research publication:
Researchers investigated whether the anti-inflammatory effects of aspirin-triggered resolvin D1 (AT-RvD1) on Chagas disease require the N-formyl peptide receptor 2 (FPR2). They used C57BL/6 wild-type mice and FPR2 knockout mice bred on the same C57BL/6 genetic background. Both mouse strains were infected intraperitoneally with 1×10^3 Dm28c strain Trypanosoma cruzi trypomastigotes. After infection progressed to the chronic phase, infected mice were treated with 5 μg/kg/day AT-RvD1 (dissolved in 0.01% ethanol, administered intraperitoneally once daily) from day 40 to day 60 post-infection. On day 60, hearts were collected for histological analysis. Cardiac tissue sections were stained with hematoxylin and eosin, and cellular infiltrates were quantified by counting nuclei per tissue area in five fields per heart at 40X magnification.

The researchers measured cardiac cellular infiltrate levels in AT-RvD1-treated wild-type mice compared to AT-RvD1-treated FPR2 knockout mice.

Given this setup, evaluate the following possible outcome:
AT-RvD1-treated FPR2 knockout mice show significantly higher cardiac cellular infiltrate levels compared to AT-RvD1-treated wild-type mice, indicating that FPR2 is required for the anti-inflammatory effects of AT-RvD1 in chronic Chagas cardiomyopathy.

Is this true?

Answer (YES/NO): YES